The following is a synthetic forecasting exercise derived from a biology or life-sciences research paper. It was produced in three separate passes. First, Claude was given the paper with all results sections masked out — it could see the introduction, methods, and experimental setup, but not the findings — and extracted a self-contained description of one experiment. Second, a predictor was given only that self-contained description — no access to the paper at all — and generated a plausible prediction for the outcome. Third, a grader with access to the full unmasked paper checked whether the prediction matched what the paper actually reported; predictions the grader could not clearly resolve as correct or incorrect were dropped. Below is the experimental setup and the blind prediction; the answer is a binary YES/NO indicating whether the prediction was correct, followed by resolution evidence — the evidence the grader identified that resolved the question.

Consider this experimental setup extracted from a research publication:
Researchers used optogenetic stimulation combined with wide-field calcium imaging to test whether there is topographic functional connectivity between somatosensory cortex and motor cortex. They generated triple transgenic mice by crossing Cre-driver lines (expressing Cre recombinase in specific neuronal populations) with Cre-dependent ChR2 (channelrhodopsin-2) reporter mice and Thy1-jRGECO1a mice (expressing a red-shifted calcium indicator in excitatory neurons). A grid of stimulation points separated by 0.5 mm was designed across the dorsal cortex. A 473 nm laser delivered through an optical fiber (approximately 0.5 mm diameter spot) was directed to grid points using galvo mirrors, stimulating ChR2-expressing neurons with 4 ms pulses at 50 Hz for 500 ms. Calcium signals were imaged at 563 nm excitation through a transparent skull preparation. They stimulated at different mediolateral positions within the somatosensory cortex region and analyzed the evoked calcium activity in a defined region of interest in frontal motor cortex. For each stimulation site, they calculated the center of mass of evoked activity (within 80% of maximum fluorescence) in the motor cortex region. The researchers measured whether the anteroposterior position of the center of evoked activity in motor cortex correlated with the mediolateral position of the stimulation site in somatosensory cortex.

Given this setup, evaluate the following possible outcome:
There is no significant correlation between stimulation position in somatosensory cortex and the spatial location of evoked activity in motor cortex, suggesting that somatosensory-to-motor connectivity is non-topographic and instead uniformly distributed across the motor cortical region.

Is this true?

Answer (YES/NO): NO